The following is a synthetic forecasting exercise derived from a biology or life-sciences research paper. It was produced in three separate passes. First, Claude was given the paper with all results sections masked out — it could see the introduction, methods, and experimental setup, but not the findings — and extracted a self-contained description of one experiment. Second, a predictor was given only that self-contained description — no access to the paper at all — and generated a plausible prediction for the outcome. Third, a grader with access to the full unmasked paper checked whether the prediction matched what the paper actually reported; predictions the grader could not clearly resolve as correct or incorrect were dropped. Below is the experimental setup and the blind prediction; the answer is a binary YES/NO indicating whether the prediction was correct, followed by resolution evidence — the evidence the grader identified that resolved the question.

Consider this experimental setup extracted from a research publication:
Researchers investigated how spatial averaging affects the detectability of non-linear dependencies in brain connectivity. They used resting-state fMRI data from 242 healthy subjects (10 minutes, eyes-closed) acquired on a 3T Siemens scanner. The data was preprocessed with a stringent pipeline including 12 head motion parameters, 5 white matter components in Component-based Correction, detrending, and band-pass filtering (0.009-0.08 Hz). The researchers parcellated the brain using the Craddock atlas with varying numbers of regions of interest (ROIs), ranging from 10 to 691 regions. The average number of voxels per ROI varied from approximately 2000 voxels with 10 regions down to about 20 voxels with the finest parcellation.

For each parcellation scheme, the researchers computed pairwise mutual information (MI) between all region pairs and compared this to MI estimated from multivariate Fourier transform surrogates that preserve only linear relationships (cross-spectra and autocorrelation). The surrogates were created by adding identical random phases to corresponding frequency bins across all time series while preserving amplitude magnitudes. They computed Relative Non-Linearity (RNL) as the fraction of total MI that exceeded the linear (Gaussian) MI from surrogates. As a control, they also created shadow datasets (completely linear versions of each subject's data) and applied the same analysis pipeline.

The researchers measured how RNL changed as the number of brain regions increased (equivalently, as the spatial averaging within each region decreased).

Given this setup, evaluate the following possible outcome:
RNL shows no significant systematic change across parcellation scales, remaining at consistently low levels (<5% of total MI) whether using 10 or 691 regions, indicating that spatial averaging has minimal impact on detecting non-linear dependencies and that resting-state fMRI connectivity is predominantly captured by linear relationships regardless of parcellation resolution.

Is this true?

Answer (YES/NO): YES